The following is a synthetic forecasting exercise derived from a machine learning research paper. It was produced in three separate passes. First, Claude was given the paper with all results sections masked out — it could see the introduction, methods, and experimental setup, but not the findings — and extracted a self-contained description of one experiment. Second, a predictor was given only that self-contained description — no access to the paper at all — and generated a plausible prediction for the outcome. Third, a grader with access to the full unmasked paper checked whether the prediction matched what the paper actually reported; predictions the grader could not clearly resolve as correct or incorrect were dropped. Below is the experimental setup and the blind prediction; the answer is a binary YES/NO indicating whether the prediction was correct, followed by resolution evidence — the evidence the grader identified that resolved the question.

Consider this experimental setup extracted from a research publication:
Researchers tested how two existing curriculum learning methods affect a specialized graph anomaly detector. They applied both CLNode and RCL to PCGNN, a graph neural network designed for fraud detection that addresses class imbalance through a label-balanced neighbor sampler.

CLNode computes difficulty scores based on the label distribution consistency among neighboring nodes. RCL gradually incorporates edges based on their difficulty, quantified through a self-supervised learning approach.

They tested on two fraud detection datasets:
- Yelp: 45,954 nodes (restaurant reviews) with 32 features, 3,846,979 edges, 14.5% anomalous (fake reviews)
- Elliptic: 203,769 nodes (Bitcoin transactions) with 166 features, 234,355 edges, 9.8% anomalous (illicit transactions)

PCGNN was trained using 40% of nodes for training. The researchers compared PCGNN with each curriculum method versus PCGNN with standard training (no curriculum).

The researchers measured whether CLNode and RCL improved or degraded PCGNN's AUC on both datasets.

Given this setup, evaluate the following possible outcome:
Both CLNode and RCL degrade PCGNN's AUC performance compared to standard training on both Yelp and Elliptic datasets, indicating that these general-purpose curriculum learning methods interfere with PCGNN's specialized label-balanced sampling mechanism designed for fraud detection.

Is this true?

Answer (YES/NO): YES